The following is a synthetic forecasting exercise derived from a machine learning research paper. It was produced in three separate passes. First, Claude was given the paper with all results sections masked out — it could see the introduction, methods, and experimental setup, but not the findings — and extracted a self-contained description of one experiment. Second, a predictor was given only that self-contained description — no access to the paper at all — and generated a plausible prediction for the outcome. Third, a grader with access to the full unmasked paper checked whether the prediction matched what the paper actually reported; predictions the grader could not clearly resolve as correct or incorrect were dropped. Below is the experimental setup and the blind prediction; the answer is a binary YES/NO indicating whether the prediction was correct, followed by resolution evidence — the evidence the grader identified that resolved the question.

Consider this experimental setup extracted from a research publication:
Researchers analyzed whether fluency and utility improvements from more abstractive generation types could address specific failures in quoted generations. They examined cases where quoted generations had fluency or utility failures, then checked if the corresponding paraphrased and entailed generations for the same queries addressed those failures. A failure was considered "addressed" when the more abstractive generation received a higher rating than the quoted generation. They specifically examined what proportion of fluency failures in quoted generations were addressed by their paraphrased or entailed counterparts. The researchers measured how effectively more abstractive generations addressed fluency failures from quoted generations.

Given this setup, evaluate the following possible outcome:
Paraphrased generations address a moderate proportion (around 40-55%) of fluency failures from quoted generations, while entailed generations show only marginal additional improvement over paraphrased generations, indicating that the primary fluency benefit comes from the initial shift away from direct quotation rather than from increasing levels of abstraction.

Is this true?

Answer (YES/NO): NO